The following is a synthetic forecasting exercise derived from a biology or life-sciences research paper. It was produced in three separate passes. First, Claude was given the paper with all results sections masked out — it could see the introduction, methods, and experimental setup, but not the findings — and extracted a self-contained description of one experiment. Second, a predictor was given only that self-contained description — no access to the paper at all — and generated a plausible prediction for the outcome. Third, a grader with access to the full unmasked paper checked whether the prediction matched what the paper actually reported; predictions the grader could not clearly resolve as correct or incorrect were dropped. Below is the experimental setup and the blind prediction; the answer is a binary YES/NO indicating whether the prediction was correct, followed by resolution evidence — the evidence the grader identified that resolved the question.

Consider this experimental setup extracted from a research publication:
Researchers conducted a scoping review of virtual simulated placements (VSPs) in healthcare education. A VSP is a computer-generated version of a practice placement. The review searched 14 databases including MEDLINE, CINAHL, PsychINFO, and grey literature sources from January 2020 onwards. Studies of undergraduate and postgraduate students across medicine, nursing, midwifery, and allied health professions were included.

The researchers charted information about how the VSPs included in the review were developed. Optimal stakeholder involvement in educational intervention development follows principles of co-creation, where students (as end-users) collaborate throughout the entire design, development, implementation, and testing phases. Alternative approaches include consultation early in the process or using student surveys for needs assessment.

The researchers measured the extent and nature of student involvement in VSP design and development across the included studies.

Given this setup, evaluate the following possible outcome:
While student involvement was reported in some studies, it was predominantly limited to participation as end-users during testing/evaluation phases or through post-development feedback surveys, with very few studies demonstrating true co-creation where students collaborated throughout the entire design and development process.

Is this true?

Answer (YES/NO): NO